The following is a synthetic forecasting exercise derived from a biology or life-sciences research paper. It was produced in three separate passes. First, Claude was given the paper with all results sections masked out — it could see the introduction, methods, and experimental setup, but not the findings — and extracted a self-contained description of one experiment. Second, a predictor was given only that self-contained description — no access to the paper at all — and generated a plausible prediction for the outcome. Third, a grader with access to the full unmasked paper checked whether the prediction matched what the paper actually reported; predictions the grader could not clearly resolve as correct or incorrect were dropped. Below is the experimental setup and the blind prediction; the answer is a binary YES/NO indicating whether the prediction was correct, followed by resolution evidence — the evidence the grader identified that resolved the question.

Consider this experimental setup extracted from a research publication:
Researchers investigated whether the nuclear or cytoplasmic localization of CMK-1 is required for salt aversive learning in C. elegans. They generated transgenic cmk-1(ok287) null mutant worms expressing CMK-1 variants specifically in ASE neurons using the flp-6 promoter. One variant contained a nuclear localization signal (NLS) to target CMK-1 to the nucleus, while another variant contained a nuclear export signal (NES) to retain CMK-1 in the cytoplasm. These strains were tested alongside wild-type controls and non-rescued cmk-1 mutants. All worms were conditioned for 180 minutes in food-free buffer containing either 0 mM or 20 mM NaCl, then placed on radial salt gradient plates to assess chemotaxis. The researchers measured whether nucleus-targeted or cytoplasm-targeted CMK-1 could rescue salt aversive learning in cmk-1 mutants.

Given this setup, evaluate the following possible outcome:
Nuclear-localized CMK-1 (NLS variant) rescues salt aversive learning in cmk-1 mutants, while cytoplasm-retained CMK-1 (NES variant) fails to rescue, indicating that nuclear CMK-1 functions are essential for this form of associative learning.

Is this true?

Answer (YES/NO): NO